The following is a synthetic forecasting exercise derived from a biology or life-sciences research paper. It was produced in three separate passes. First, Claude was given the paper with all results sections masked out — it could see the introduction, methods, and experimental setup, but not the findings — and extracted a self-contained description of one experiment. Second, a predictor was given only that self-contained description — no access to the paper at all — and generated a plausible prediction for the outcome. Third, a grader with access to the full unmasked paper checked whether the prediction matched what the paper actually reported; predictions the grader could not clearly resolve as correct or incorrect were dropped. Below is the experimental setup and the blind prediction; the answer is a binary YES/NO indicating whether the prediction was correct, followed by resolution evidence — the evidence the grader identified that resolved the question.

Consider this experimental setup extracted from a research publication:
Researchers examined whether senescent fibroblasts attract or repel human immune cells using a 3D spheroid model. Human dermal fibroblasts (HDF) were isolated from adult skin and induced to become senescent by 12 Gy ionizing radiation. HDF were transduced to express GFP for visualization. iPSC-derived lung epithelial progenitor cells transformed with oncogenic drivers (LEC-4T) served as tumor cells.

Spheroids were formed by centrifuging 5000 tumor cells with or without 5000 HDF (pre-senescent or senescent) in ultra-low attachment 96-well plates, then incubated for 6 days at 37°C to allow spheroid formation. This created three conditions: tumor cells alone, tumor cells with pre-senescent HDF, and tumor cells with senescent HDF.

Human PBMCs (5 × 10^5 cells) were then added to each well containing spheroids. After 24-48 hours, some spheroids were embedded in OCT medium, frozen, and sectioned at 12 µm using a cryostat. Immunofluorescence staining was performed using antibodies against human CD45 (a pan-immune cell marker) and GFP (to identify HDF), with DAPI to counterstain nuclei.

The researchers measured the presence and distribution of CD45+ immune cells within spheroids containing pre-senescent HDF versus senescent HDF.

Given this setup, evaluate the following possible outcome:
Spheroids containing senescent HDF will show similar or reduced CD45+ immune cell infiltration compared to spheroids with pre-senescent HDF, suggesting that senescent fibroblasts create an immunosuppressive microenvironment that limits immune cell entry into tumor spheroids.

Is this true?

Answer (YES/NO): NO